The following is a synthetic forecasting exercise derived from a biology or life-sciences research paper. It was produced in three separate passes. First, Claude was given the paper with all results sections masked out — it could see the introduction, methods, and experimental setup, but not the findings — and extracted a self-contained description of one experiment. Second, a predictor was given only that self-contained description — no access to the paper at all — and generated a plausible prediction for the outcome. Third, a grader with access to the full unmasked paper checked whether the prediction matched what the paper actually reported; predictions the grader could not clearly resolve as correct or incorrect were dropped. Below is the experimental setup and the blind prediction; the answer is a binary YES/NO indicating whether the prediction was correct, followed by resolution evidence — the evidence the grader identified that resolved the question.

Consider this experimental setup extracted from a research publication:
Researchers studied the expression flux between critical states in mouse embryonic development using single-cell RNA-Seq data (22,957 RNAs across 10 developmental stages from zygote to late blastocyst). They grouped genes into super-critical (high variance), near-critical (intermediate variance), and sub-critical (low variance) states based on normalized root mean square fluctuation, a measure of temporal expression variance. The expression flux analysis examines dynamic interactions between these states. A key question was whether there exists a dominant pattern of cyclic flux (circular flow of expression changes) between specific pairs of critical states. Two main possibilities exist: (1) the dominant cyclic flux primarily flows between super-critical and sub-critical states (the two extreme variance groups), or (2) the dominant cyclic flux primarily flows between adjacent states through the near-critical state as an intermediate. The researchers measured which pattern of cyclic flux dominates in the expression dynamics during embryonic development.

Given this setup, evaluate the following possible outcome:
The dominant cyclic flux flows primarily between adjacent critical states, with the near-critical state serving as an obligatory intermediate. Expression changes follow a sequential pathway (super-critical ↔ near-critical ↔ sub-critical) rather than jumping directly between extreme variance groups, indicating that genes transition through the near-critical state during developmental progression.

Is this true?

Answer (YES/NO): NO